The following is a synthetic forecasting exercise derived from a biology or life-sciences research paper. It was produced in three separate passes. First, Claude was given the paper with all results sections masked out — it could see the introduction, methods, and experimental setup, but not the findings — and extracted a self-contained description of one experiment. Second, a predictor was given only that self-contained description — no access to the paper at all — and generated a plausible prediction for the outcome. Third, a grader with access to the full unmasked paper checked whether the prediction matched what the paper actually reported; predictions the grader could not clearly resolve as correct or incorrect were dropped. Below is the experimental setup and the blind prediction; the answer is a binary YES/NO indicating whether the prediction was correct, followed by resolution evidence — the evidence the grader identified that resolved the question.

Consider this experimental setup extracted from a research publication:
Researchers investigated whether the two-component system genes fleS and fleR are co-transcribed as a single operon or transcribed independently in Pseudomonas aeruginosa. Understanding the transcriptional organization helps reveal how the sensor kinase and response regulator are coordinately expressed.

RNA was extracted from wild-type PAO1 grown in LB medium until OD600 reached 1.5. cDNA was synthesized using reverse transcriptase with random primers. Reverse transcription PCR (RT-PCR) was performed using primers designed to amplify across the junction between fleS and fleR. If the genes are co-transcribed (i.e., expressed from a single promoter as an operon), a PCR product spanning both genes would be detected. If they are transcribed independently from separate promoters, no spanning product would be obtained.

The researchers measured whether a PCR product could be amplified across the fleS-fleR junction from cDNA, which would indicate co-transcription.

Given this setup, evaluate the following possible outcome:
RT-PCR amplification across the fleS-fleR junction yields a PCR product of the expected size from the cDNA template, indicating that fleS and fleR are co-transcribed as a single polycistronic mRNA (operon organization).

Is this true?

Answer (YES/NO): YES